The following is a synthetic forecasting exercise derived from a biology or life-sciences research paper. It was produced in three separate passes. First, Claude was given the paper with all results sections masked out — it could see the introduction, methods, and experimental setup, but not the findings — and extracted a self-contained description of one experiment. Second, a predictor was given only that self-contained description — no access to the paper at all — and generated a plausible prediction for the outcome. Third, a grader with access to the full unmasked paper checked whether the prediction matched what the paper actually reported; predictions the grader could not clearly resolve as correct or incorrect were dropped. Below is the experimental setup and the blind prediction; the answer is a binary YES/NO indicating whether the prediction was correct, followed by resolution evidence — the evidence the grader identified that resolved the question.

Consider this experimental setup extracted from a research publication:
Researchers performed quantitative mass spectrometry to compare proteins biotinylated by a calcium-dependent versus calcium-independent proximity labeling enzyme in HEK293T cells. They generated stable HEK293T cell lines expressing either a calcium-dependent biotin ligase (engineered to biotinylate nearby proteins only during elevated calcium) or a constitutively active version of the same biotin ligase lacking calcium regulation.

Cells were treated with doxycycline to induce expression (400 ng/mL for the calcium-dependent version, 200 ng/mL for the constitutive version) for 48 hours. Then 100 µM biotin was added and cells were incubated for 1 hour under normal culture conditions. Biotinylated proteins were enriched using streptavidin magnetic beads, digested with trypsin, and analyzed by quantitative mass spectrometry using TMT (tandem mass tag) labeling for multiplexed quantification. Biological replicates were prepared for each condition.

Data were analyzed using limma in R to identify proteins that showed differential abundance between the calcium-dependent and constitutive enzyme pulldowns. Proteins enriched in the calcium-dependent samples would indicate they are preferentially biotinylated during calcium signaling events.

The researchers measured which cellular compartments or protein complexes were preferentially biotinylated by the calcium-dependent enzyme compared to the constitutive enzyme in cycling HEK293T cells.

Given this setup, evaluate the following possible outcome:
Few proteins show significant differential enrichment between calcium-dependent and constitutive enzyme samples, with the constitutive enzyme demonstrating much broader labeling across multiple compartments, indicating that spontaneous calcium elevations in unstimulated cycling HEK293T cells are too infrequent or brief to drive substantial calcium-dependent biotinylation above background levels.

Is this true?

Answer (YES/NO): NO